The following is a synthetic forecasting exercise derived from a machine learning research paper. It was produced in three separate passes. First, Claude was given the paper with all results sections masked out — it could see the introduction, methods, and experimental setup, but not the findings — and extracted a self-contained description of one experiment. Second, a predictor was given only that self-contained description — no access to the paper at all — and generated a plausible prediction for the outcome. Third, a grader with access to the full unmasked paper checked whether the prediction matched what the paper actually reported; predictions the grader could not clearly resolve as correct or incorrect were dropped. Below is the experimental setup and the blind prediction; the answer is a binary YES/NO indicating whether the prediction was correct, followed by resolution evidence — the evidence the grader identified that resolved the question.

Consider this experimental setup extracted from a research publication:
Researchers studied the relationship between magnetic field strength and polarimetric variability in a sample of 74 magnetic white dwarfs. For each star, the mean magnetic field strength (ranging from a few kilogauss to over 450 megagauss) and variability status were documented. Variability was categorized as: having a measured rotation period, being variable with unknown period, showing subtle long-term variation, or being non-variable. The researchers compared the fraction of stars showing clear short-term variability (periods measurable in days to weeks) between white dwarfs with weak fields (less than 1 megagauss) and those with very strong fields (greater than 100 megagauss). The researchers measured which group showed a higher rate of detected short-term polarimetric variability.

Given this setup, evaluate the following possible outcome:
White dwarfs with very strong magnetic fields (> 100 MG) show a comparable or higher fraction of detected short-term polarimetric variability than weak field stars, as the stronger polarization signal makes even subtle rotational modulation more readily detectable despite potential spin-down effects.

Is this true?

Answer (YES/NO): NO